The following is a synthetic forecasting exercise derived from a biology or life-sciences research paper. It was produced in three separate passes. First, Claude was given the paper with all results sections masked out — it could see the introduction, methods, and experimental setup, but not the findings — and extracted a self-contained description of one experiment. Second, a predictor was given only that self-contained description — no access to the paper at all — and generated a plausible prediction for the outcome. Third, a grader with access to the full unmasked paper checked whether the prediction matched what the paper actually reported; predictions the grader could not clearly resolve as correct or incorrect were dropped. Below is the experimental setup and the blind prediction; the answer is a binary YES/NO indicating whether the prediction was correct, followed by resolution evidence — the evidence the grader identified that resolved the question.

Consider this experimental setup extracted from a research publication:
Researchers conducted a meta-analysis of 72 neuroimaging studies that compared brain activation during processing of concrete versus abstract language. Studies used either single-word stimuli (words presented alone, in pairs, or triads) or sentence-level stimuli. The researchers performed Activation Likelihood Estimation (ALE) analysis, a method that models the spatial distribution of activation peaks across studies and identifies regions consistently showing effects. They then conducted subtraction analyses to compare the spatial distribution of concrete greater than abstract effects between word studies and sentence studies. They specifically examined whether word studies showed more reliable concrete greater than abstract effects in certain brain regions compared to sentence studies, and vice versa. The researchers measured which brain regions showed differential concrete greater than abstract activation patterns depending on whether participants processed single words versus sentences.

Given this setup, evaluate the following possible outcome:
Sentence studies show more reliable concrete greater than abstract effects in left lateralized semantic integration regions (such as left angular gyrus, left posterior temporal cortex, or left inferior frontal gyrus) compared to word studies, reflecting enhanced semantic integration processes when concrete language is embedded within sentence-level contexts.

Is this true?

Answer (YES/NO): NO